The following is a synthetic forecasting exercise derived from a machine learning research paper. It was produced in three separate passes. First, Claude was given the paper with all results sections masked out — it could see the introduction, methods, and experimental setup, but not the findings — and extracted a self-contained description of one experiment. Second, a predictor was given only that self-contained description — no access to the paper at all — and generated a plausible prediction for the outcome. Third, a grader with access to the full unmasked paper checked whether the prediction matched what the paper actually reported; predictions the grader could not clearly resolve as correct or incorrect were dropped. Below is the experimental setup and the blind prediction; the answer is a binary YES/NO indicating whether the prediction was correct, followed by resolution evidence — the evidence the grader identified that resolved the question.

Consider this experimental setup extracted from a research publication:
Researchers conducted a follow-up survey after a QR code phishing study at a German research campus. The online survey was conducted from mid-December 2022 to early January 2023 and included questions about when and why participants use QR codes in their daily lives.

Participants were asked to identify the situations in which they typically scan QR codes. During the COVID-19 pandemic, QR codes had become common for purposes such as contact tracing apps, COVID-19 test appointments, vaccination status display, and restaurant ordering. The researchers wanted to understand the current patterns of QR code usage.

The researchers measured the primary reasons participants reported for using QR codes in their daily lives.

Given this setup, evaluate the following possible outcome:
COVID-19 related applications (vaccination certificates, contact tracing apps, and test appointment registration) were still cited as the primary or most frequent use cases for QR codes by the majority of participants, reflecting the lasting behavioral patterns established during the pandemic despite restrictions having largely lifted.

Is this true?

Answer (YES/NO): YES